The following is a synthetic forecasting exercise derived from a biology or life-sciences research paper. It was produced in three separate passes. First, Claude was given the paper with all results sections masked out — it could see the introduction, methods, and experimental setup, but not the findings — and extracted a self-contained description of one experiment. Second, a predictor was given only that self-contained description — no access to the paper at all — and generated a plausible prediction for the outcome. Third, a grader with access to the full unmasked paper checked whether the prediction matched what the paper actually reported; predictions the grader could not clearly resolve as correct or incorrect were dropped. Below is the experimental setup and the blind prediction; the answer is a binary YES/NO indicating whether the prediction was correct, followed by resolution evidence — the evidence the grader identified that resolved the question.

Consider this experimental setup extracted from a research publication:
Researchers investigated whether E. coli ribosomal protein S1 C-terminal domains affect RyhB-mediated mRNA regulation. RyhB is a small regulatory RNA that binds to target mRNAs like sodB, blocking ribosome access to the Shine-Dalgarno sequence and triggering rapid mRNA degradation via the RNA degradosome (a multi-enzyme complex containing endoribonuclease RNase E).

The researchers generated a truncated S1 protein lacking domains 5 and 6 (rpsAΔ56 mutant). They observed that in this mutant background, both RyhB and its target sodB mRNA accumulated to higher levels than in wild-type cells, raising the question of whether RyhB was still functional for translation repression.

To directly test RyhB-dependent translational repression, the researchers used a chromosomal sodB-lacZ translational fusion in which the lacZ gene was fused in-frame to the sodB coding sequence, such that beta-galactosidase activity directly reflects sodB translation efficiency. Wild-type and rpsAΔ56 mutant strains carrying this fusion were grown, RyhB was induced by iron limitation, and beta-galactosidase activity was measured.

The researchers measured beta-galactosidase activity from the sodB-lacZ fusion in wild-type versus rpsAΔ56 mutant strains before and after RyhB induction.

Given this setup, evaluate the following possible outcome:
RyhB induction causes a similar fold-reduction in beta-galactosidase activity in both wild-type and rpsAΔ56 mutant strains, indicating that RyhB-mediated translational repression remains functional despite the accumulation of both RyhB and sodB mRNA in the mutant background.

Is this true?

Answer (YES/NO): YES